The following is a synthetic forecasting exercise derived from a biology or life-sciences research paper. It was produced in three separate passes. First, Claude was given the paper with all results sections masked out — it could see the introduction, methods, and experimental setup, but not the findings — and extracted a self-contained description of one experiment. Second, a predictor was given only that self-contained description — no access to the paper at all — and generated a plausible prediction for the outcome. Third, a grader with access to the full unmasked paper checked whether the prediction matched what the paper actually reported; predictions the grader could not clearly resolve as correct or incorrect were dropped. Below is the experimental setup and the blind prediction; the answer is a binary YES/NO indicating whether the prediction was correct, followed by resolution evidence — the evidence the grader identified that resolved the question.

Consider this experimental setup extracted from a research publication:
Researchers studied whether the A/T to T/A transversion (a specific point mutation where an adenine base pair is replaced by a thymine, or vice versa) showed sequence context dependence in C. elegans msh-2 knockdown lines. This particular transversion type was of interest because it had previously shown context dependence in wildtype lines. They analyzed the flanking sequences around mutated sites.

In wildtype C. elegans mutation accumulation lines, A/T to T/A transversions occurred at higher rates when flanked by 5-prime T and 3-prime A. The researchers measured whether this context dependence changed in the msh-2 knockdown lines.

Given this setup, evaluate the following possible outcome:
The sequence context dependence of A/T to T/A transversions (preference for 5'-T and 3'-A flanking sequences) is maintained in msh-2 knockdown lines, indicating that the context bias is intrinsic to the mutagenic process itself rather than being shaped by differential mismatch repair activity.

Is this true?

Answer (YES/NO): NO